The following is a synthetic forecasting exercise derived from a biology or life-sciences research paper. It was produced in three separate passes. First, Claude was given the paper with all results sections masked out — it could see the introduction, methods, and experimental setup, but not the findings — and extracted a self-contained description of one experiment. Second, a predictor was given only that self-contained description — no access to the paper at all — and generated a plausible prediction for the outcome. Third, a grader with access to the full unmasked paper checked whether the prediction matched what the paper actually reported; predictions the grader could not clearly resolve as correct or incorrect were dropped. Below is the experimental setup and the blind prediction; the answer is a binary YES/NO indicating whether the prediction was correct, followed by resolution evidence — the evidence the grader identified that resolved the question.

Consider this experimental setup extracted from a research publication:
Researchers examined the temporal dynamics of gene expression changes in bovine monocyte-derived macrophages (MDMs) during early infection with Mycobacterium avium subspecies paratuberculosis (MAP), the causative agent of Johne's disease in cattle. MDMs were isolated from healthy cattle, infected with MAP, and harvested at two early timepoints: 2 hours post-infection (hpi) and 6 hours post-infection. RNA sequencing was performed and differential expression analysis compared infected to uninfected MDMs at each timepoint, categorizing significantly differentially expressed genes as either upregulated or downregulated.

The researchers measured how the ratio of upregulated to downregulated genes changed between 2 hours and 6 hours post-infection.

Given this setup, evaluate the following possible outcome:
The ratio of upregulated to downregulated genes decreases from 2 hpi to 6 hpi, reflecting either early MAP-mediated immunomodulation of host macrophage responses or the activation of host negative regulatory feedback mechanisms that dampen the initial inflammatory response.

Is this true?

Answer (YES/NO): YES